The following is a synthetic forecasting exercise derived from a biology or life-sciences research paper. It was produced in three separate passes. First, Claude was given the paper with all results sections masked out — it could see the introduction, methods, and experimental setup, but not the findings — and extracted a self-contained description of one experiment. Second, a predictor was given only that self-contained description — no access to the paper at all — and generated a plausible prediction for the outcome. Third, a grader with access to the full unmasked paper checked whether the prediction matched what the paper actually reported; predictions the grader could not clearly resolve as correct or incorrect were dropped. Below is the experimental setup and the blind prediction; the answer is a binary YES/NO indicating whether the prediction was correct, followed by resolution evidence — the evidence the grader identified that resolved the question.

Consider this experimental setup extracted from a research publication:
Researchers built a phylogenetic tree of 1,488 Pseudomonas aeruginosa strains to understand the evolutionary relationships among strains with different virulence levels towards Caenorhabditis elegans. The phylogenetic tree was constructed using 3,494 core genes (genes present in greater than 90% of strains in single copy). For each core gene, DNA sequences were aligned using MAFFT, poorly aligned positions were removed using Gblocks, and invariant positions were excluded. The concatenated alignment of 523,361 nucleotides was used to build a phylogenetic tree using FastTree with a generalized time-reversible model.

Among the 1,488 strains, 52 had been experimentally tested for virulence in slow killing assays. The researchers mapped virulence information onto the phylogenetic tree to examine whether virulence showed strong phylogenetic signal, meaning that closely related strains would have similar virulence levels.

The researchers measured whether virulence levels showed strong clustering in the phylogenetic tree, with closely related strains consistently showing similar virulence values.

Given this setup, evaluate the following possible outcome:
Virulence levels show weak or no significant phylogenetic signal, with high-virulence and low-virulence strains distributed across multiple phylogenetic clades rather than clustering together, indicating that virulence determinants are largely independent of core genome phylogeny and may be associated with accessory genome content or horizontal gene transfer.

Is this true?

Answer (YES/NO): YES